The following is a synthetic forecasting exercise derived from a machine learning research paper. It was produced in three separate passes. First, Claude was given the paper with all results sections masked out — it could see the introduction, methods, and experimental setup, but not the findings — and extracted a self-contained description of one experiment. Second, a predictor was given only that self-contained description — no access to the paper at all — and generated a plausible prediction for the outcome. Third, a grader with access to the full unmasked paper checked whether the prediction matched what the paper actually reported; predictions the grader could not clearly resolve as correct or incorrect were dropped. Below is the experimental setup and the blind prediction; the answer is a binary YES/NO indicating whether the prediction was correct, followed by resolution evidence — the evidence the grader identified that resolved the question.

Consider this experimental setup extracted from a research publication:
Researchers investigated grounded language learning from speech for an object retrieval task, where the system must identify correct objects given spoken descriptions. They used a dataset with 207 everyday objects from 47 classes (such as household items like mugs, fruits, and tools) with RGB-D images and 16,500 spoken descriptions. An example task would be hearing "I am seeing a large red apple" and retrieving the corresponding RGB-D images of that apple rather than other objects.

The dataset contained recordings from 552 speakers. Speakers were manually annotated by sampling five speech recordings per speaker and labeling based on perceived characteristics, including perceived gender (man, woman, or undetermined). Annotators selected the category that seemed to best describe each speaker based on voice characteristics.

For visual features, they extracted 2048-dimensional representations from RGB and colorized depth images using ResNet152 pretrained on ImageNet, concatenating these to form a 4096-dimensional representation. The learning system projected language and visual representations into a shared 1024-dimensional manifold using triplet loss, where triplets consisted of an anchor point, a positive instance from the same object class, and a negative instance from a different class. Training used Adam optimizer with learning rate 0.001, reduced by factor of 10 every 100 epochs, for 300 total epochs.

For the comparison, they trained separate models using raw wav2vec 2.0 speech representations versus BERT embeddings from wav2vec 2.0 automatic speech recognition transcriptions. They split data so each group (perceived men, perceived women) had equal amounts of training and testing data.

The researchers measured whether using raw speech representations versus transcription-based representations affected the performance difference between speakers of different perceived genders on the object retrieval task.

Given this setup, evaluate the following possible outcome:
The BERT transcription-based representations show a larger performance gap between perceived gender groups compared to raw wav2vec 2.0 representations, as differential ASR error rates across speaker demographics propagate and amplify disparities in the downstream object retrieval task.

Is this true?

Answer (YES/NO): NO